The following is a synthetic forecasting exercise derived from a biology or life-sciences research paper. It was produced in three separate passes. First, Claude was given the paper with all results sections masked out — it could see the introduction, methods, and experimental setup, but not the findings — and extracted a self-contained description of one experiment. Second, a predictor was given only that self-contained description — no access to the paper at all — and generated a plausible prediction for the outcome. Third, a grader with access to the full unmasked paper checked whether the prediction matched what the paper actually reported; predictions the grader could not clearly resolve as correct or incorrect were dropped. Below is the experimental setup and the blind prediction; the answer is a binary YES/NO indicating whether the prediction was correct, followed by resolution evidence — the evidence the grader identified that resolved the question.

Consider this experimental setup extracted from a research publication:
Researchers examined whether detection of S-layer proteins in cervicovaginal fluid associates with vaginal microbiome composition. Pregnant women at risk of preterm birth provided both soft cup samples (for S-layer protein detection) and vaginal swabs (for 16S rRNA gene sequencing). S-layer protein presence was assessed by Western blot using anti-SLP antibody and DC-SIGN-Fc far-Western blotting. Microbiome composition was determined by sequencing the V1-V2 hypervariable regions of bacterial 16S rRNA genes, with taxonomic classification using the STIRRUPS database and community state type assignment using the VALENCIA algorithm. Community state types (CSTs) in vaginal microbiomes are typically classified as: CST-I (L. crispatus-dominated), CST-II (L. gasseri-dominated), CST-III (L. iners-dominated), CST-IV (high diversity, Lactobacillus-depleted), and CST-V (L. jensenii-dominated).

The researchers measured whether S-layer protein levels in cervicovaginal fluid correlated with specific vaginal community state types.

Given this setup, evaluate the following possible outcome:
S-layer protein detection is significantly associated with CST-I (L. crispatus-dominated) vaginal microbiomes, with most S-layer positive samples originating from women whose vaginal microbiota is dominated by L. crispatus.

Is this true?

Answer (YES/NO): YES